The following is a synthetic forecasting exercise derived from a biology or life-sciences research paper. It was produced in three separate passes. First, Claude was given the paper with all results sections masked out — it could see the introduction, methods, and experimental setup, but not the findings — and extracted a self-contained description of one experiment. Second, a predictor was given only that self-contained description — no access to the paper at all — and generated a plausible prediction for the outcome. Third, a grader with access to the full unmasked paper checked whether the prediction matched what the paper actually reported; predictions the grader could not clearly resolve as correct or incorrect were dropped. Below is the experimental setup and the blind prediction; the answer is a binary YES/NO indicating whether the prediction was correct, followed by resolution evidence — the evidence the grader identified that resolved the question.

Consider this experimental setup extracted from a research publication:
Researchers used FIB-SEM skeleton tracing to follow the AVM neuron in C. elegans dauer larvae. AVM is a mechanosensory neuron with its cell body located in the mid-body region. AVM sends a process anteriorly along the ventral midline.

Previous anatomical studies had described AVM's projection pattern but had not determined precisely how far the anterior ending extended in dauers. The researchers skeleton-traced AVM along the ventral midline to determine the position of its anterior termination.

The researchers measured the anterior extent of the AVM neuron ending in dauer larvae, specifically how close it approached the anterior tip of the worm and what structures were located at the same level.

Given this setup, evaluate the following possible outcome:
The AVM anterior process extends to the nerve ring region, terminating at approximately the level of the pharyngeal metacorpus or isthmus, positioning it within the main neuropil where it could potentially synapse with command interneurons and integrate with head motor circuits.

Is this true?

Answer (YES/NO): NO